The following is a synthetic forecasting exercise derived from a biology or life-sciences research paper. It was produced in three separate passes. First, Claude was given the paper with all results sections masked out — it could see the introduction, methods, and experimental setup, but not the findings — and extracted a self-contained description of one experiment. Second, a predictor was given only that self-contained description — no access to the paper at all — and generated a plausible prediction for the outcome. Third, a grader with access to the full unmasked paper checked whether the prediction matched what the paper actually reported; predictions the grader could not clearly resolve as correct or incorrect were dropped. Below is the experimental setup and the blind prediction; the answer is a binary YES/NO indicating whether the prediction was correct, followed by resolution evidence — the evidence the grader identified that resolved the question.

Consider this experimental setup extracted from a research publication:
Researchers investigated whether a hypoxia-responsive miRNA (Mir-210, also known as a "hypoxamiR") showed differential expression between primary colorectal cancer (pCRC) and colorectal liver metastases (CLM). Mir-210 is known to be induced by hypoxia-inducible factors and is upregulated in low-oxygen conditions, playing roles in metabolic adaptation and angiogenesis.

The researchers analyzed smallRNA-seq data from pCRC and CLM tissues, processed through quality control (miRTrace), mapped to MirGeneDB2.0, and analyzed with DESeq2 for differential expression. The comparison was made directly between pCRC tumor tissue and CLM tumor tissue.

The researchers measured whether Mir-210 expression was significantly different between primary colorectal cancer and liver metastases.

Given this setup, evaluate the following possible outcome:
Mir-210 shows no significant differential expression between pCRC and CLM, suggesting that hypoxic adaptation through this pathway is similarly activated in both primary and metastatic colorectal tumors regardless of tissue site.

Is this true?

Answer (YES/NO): NO